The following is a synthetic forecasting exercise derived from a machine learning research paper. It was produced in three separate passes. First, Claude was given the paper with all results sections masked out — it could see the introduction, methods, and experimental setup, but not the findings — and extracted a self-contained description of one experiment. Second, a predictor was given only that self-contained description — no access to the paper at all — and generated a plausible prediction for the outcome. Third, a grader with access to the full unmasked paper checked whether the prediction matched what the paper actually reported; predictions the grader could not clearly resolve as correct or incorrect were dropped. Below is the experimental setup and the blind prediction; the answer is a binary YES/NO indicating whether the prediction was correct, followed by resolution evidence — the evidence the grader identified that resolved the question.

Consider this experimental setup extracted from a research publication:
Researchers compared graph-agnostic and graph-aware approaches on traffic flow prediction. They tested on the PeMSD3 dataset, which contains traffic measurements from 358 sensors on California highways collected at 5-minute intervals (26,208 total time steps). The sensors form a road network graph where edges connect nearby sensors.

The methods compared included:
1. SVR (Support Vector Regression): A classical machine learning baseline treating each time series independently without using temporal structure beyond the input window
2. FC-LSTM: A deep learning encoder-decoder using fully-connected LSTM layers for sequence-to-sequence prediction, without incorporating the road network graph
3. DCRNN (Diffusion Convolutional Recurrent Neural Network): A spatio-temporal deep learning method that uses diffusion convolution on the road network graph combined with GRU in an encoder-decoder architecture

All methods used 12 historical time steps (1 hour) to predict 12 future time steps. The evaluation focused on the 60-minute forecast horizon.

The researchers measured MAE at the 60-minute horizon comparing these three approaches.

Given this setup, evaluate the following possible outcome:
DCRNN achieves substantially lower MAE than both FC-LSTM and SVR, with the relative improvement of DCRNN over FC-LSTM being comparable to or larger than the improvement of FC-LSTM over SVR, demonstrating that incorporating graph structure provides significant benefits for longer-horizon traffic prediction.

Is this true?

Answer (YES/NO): NO